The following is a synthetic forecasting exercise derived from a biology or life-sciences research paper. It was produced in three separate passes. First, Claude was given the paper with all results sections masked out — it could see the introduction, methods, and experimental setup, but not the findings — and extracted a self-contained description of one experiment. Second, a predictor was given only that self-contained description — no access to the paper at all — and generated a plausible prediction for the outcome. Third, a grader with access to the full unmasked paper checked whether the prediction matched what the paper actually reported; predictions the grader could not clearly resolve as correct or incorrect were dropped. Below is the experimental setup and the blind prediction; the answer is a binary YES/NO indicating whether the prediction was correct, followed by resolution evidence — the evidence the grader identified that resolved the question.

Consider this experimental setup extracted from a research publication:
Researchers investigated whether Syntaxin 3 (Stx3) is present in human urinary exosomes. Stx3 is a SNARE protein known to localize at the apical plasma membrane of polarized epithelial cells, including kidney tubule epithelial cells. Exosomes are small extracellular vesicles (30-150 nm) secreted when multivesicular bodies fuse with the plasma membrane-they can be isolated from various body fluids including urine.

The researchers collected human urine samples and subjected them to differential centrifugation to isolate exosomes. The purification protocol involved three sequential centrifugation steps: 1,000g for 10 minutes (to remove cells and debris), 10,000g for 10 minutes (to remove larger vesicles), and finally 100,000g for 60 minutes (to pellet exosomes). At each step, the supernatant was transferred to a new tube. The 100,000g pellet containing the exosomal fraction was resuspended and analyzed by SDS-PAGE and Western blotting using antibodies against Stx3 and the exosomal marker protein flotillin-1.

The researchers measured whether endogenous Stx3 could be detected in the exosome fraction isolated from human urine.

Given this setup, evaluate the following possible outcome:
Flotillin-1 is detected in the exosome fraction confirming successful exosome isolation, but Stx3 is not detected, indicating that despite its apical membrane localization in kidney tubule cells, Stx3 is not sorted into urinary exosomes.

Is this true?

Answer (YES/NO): NO